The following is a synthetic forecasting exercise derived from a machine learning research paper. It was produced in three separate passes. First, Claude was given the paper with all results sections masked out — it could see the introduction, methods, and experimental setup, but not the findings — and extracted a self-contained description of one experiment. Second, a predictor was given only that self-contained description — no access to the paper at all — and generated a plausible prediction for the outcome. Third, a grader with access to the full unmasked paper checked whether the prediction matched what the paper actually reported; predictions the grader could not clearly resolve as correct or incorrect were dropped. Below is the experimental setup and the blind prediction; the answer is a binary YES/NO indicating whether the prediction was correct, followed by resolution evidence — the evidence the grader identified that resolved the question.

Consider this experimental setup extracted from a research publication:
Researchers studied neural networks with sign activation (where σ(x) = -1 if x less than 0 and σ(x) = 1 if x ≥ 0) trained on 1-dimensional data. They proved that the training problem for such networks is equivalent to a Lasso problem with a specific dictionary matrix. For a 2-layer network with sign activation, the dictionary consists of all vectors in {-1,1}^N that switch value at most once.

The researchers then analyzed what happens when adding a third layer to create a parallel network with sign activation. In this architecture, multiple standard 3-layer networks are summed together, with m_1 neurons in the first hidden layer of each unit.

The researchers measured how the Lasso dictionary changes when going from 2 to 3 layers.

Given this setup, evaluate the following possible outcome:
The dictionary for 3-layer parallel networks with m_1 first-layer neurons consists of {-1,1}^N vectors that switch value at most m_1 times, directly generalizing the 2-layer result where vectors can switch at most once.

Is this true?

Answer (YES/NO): YES